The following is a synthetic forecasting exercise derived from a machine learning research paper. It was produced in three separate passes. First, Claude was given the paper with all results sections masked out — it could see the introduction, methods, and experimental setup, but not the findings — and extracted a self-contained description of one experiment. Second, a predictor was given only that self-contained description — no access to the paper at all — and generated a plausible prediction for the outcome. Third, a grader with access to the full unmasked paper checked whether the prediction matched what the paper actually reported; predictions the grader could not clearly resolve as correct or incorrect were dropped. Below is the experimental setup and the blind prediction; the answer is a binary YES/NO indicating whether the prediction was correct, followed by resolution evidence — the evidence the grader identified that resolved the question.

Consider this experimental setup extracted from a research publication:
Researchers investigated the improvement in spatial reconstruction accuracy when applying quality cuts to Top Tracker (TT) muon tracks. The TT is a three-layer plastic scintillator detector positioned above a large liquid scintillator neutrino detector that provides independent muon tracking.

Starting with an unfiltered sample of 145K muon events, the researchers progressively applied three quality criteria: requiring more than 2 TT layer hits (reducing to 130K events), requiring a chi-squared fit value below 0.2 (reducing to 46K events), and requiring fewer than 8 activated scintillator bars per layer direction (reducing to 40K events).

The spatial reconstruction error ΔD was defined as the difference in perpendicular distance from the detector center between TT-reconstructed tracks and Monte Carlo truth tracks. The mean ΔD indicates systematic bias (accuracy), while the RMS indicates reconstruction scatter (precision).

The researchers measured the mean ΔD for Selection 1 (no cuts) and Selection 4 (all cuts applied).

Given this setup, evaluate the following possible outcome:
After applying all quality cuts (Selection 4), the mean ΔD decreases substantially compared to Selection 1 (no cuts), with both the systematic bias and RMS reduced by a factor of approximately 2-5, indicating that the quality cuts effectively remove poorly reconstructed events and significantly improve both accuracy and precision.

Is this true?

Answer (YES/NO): YES